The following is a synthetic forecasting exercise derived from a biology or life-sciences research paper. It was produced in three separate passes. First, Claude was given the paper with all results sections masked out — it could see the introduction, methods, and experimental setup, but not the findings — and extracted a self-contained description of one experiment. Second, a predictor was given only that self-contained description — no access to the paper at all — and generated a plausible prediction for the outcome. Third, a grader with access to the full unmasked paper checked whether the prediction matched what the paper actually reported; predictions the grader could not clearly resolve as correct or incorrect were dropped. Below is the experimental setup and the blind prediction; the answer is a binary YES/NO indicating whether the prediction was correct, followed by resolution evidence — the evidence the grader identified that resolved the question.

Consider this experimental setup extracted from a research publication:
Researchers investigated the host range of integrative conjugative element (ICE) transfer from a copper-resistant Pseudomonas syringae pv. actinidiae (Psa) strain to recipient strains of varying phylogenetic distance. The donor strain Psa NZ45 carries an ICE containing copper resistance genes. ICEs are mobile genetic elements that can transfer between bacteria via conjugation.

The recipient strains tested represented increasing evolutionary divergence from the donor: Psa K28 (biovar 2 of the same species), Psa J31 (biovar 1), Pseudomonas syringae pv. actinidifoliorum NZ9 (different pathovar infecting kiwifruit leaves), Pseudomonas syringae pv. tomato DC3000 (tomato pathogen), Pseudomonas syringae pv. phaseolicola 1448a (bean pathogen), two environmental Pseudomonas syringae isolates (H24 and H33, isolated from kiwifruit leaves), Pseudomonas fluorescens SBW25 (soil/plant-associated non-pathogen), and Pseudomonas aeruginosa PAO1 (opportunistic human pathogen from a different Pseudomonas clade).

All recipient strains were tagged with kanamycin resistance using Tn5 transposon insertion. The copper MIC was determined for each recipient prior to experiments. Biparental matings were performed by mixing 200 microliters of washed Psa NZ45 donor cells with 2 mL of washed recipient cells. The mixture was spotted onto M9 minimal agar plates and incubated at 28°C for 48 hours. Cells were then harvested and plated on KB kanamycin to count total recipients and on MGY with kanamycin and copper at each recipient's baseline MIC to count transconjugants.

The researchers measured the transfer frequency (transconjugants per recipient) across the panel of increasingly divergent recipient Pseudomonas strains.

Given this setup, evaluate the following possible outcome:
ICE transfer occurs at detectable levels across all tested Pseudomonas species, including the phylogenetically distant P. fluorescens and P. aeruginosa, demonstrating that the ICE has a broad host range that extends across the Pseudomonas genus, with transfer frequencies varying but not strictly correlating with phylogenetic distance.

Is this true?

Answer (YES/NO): NO